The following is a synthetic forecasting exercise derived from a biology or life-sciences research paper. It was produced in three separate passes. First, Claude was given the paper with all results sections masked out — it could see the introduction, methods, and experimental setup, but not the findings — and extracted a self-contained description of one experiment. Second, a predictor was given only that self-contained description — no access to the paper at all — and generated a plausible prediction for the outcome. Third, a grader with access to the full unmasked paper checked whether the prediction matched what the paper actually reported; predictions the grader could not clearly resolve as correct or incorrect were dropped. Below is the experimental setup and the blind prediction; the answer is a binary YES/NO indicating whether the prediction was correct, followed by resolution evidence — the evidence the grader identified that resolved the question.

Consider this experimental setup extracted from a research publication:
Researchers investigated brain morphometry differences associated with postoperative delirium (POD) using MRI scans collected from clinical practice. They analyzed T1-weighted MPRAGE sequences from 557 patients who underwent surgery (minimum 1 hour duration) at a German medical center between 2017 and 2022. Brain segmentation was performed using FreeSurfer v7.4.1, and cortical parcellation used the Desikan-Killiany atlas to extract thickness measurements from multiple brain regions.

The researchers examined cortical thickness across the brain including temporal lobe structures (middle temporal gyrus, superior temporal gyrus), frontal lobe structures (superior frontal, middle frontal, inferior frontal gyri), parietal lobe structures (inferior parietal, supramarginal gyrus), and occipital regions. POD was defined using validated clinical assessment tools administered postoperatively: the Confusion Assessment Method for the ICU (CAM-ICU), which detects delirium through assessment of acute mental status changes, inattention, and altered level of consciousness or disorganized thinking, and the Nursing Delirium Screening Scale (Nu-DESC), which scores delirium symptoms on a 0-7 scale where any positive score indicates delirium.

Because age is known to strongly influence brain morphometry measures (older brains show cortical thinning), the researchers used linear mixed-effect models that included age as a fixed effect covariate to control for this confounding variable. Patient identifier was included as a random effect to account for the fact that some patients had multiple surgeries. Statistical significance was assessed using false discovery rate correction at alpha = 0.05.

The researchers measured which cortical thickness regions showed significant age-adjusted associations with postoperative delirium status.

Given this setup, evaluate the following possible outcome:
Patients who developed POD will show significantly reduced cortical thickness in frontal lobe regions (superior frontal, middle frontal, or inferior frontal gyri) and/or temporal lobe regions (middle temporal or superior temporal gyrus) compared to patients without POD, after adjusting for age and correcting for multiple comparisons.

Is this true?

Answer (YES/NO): YES